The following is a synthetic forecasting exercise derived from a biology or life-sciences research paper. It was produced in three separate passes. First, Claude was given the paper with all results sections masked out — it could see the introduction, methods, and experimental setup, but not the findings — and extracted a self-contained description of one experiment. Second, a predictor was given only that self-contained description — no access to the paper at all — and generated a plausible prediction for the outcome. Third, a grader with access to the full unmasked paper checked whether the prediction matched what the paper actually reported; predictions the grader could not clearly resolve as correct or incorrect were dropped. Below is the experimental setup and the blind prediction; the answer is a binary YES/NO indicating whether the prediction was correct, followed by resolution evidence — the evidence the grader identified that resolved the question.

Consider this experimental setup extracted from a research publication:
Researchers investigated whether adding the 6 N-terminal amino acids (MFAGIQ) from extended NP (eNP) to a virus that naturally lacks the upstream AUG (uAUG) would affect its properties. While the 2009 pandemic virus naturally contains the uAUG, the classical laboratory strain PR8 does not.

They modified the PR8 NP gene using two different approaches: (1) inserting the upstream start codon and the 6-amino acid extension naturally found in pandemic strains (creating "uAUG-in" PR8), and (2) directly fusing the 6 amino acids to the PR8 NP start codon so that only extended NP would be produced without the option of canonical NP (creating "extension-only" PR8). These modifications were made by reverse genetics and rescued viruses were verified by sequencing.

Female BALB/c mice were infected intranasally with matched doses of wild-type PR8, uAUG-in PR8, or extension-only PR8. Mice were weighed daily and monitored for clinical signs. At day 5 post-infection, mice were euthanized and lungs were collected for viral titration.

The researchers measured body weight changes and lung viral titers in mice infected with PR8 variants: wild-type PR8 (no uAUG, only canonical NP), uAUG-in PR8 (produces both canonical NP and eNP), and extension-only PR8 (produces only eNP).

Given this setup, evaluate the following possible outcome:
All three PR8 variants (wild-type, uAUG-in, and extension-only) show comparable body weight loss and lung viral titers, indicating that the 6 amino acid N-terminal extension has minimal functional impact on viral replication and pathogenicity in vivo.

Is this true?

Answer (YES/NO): NO